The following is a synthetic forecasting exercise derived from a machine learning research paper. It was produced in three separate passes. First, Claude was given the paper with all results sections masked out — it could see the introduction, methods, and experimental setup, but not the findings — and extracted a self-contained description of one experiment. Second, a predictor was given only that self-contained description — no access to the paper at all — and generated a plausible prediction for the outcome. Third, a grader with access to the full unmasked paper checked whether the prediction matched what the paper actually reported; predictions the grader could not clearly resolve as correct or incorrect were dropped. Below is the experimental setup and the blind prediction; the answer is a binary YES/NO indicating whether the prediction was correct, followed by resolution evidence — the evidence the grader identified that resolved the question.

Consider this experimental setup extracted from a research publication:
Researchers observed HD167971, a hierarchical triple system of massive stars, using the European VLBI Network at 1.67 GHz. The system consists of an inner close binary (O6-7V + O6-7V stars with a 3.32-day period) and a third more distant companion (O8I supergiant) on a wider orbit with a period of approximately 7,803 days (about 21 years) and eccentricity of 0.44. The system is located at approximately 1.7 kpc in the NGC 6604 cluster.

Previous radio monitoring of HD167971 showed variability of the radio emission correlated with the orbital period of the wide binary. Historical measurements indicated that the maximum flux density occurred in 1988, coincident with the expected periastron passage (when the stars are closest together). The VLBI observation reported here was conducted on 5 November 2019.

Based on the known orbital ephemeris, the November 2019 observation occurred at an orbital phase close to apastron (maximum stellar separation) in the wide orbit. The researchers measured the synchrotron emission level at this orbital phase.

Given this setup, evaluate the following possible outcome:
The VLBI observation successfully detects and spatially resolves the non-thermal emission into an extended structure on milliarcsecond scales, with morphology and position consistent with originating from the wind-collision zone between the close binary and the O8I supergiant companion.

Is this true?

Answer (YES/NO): NO